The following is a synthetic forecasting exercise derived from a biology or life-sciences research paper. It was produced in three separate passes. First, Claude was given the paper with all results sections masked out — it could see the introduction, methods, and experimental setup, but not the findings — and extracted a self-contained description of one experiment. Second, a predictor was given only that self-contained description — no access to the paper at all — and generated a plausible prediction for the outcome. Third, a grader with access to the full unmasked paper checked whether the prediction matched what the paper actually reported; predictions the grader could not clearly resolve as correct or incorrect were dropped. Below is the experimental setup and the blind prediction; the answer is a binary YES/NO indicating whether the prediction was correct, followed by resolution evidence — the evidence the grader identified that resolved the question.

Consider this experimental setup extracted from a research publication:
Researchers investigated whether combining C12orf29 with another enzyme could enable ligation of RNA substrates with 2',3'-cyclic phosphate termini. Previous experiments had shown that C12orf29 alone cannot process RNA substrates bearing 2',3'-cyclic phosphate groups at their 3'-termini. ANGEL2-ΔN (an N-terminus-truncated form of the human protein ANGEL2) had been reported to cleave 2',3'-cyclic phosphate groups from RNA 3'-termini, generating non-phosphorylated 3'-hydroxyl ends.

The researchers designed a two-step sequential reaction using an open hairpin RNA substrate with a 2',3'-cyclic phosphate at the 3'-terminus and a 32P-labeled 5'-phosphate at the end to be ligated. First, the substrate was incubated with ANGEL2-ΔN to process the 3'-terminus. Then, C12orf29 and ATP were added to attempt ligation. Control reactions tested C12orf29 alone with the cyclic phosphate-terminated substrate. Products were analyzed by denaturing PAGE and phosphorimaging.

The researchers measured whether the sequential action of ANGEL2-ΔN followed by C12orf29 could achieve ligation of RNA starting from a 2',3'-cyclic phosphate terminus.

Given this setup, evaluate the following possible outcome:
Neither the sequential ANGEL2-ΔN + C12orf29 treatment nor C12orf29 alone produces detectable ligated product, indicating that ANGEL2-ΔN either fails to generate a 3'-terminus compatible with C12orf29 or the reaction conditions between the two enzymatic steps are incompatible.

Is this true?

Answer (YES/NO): NO